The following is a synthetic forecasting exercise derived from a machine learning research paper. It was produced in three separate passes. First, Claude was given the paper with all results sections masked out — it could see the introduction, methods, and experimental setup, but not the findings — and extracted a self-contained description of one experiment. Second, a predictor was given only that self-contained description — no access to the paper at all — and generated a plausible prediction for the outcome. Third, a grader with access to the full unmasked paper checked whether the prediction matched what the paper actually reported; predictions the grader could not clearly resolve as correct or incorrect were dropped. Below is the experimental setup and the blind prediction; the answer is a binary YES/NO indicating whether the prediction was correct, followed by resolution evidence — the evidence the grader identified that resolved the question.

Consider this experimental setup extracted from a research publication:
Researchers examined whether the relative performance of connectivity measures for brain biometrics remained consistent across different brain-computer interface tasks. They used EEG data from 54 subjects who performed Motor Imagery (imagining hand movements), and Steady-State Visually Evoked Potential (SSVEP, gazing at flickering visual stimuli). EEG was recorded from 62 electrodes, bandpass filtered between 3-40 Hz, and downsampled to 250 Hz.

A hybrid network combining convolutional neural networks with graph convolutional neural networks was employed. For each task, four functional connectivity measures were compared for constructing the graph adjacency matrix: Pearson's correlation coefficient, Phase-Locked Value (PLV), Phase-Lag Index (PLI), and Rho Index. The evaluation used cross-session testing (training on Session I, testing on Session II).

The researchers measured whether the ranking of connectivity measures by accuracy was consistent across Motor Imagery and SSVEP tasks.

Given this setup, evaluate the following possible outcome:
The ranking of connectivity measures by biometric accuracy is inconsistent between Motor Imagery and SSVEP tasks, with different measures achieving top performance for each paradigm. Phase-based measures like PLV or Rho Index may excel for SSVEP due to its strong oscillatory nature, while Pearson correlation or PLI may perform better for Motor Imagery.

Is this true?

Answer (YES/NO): NO